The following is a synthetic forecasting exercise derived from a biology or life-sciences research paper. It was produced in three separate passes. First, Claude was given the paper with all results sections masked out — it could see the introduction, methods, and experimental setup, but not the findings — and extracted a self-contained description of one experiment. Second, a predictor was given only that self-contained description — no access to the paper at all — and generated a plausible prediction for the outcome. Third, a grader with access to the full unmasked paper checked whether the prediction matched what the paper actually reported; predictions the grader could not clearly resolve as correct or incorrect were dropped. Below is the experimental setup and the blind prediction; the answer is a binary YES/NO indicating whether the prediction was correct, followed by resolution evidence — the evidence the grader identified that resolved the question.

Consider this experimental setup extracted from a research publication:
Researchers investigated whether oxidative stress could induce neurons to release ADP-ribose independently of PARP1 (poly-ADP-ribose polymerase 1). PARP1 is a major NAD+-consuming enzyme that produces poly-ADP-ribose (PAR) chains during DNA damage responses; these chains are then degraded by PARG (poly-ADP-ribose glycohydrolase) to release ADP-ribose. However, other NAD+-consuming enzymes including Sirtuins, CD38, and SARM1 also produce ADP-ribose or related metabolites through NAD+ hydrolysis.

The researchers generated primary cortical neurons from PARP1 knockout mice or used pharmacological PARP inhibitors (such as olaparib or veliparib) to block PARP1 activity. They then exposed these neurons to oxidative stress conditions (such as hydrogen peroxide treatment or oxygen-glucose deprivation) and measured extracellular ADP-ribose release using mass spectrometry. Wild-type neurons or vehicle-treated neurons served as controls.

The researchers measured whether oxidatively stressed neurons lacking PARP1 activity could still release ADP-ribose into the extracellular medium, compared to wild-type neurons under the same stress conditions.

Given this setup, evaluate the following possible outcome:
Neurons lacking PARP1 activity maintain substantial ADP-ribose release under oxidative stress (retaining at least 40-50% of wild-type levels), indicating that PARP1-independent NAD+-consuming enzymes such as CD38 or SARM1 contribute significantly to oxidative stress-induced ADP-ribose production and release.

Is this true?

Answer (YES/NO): NO